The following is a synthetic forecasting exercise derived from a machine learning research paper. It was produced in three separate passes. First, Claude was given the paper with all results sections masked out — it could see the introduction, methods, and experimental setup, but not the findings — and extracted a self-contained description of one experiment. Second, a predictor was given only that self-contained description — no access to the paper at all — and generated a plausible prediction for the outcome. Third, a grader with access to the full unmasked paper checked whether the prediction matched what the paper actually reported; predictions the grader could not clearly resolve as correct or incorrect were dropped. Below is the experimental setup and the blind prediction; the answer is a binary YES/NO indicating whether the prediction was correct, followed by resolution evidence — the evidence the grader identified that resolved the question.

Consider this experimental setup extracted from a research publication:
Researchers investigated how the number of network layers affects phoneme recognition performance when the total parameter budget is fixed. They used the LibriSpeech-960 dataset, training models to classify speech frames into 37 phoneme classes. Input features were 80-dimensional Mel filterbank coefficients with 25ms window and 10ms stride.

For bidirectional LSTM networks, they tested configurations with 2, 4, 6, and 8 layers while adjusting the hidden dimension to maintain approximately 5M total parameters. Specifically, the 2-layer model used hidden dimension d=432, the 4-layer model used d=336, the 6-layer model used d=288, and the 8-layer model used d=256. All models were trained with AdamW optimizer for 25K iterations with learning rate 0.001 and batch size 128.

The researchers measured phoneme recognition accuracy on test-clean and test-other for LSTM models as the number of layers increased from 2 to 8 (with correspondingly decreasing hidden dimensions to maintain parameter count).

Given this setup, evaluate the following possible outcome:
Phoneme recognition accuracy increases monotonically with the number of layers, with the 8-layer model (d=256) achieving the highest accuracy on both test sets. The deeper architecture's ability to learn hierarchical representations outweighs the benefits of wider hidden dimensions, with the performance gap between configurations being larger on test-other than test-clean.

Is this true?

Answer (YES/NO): NO